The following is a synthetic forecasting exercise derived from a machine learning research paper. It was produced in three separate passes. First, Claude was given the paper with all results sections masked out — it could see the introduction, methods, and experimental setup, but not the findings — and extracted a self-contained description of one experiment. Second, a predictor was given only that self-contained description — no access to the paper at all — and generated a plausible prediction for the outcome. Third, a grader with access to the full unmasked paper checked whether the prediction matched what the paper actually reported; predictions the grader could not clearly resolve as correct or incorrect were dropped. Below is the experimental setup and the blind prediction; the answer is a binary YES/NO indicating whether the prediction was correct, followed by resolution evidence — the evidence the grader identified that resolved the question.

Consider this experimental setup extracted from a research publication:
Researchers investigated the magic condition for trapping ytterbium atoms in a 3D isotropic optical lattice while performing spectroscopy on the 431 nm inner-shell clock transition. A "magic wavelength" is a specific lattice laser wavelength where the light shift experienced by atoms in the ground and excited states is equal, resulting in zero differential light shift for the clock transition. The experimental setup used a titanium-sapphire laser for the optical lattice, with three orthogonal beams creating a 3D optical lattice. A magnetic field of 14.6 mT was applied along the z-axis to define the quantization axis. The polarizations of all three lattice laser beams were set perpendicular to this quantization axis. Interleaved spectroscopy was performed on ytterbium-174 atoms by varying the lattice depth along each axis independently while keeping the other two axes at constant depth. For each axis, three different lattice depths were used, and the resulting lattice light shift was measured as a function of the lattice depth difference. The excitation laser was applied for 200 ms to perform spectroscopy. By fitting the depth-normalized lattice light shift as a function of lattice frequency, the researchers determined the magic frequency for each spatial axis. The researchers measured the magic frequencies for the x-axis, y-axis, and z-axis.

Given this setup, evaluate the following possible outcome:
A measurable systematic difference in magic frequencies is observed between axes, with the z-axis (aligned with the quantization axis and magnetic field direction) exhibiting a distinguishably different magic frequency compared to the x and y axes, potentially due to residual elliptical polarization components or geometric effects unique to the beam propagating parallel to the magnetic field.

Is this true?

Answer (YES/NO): YES